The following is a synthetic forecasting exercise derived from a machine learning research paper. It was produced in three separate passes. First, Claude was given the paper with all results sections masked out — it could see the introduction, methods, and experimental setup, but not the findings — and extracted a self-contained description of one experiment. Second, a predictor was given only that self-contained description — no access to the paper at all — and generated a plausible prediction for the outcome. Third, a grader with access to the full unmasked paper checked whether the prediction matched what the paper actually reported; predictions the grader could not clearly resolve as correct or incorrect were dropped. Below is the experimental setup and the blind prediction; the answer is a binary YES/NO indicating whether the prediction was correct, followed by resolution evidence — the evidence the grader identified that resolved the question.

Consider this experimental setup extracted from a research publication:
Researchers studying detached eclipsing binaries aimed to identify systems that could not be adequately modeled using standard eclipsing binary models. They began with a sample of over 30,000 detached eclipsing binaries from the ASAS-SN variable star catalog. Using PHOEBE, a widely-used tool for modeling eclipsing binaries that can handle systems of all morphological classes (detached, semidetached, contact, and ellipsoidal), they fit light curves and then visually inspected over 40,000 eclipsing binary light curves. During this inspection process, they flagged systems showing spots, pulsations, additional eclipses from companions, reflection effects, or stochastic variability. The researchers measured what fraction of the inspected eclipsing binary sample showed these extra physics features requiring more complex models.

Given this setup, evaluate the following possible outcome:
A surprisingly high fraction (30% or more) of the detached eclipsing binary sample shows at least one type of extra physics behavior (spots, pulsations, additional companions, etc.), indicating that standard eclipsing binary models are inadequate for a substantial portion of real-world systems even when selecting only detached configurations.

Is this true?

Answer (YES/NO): NO